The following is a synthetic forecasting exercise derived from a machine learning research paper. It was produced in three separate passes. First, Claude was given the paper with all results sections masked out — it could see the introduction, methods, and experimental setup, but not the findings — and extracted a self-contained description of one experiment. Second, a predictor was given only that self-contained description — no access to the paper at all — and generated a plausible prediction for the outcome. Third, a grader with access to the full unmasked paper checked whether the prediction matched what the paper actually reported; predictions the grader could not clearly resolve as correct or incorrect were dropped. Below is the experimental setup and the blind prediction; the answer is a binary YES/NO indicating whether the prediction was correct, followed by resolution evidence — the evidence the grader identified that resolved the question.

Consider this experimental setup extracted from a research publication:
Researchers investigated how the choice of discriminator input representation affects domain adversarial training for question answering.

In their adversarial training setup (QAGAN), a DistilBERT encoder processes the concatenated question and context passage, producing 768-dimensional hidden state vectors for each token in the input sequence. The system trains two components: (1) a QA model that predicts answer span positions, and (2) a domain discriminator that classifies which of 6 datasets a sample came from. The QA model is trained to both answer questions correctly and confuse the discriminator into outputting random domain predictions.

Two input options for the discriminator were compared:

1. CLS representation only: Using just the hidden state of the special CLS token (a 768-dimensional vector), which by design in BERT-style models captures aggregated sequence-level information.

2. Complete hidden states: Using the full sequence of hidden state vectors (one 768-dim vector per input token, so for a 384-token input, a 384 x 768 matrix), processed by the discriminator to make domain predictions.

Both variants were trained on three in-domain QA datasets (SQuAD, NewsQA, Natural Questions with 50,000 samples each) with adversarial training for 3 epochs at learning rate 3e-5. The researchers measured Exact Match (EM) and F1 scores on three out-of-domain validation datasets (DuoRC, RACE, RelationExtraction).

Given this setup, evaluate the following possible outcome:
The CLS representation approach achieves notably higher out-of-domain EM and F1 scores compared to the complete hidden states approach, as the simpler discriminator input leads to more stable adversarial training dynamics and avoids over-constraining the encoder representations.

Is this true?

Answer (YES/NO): NO